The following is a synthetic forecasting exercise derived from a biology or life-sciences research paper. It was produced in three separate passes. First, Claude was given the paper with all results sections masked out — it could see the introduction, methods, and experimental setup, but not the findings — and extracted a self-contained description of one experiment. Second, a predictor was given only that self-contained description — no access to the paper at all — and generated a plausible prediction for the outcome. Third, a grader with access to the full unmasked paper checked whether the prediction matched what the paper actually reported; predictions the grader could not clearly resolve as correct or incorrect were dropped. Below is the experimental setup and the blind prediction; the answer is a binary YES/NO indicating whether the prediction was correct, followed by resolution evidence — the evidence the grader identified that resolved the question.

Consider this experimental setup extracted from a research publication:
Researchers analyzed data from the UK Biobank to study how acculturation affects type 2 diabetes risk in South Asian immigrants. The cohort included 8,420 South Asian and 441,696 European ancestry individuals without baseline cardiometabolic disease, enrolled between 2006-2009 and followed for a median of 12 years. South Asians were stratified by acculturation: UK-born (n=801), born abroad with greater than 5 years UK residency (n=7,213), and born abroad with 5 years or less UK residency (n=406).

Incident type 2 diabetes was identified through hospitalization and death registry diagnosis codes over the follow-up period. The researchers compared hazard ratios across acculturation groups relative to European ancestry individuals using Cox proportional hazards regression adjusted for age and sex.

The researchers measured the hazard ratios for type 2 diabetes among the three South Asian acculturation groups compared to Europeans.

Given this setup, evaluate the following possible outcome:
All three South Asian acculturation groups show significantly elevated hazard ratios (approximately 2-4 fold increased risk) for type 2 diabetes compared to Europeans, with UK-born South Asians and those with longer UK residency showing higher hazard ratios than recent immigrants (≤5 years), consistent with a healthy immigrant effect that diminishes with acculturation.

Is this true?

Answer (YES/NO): NO